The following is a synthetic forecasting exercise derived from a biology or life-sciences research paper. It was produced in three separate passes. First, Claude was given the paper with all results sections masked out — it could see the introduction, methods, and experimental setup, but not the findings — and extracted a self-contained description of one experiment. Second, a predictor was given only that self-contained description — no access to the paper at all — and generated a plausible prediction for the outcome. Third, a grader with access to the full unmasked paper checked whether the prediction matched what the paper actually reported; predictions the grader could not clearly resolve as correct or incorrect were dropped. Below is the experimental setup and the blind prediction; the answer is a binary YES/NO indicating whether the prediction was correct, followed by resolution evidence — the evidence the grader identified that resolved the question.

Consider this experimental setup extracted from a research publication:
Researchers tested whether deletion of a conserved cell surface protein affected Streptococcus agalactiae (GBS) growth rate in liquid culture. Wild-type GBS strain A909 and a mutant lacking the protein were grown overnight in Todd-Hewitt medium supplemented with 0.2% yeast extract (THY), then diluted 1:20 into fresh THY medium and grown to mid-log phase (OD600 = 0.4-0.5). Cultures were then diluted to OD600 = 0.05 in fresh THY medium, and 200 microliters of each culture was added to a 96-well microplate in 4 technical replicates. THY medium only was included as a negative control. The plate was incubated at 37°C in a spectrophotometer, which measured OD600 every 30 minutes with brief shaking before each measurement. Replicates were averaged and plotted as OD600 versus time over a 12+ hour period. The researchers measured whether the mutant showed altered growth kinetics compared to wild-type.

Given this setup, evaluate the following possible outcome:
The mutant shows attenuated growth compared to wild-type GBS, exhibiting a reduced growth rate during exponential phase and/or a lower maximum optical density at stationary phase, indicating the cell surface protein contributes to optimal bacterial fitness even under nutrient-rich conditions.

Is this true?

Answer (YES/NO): NO